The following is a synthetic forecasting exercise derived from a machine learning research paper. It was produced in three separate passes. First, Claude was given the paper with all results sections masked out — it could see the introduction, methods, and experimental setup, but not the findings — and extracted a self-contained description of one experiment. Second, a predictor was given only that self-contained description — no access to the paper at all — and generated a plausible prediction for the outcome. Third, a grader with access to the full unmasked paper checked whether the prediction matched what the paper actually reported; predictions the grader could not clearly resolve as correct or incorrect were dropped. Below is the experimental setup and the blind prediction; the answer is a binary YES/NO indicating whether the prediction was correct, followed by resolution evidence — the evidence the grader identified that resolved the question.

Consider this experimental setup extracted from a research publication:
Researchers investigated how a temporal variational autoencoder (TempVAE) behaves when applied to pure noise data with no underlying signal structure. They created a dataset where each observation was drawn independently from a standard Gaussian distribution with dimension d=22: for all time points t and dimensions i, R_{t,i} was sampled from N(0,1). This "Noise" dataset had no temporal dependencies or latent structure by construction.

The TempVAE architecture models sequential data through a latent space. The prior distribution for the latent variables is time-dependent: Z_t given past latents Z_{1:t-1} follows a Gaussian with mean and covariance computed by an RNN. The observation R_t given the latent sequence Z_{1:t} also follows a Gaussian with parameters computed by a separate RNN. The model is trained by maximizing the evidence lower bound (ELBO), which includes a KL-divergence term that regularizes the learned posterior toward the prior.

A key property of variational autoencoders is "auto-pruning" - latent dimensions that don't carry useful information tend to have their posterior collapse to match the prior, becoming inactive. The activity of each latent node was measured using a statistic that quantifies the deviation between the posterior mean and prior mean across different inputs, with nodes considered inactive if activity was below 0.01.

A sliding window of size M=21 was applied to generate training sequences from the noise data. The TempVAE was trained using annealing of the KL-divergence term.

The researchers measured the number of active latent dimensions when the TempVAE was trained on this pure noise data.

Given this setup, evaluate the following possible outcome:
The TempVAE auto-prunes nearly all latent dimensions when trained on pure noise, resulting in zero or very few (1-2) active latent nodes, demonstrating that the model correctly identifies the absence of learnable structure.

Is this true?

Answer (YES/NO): YES